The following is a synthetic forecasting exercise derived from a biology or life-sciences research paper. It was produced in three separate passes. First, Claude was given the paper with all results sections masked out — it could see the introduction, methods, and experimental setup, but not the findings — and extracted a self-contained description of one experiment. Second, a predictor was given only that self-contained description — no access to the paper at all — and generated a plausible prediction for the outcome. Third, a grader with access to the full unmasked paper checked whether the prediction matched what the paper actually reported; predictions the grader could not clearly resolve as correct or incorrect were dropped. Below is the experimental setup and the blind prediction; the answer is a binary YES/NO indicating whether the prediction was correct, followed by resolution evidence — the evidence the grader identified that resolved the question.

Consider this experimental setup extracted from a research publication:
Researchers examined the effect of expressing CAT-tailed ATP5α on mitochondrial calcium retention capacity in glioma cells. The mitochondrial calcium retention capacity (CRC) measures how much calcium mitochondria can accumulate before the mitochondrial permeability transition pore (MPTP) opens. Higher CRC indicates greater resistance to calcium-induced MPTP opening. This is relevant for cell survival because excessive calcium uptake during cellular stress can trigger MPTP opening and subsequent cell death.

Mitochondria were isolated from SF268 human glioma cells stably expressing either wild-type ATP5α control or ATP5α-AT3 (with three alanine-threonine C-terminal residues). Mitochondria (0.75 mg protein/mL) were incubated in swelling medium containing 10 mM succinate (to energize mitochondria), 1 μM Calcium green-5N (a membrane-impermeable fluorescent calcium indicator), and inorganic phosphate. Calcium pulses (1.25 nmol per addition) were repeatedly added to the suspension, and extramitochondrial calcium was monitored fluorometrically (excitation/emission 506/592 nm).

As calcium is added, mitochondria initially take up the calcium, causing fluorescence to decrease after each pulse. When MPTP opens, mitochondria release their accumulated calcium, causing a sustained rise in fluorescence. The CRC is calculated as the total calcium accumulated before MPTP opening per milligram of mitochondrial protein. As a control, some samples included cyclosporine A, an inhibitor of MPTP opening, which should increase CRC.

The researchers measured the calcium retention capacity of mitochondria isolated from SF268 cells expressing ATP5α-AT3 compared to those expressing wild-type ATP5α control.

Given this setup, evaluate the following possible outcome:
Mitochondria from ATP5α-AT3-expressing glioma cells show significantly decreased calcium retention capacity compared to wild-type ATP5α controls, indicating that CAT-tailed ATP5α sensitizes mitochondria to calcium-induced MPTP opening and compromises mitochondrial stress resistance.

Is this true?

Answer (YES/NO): NO